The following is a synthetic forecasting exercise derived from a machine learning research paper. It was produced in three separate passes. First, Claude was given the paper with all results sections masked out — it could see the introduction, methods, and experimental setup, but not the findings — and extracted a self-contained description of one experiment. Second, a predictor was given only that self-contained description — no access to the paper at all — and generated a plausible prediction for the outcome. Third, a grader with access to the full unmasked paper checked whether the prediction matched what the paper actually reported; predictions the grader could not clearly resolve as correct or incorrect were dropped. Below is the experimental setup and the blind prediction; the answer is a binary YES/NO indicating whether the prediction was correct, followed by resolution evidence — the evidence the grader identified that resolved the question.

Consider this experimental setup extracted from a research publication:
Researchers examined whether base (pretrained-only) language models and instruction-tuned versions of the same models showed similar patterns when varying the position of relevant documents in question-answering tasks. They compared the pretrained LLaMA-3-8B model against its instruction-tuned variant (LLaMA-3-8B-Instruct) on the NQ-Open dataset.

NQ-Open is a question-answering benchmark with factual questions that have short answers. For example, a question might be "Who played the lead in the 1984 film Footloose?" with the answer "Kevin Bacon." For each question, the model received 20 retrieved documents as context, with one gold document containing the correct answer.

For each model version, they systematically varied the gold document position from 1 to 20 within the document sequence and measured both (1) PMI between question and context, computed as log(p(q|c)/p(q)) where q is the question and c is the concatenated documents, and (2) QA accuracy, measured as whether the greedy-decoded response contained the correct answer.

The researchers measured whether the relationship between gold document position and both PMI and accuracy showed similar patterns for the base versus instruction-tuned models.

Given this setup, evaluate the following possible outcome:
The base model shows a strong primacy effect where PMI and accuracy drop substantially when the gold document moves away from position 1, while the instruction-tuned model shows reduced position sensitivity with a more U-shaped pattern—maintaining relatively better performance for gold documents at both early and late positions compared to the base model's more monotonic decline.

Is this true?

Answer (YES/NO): NO